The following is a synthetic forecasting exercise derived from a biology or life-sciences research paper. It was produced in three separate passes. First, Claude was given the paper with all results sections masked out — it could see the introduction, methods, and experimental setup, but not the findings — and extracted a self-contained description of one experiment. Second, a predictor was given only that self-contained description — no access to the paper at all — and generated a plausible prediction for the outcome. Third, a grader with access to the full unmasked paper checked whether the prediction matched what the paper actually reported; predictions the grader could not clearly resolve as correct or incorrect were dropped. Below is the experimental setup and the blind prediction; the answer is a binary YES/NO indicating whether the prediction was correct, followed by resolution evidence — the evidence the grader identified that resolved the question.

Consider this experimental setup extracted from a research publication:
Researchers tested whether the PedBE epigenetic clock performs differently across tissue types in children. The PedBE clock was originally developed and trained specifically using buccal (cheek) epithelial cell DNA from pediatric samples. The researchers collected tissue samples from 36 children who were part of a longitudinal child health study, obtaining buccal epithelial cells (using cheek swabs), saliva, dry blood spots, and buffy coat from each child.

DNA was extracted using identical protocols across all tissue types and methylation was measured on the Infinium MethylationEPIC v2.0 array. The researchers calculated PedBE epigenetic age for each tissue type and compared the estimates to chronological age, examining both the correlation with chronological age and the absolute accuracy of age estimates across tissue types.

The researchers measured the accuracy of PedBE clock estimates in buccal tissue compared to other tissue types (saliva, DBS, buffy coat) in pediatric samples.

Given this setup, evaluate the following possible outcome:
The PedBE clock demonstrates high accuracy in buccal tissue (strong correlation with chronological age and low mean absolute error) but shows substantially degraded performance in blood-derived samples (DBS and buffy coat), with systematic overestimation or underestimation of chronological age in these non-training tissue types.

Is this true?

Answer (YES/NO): YES